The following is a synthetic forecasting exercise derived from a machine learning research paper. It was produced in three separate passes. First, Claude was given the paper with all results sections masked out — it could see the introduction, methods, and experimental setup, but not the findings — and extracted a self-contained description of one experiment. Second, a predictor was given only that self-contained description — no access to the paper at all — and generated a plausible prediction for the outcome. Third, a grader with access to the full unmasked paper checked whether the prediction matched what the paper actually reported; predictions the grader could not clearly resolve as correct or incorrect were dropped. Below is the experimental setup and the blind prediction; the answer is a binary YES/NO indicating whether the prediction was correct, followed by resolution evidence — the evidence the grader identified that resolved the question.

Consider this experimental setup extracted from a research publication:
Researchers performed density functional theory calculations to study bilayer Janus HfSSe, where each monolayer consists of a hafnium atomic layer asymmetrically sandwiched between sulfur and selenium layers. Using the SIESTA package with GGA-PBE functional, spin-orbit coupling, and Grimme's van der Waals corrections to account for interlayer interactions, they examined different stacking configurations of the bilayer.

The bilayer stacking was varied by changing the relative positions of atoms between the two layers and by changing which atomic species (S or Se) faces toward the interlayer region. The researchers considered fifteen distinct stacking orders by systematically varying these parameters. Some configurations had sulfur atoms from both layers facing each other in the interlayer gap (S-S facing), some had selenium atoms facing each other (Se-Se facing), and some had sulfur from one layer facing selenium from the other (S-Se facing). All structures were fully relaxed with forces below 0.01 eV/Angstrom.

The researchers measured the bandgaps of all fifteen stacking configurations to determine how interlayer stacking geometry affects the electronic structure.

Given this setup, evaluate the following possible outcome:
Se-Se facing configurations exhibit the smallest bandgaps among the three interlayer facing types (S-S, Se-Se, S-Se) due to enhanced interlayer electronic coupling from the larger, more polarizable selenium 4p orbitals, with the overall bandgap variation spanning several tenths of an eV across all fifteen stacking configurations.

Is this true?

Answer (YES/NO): NO